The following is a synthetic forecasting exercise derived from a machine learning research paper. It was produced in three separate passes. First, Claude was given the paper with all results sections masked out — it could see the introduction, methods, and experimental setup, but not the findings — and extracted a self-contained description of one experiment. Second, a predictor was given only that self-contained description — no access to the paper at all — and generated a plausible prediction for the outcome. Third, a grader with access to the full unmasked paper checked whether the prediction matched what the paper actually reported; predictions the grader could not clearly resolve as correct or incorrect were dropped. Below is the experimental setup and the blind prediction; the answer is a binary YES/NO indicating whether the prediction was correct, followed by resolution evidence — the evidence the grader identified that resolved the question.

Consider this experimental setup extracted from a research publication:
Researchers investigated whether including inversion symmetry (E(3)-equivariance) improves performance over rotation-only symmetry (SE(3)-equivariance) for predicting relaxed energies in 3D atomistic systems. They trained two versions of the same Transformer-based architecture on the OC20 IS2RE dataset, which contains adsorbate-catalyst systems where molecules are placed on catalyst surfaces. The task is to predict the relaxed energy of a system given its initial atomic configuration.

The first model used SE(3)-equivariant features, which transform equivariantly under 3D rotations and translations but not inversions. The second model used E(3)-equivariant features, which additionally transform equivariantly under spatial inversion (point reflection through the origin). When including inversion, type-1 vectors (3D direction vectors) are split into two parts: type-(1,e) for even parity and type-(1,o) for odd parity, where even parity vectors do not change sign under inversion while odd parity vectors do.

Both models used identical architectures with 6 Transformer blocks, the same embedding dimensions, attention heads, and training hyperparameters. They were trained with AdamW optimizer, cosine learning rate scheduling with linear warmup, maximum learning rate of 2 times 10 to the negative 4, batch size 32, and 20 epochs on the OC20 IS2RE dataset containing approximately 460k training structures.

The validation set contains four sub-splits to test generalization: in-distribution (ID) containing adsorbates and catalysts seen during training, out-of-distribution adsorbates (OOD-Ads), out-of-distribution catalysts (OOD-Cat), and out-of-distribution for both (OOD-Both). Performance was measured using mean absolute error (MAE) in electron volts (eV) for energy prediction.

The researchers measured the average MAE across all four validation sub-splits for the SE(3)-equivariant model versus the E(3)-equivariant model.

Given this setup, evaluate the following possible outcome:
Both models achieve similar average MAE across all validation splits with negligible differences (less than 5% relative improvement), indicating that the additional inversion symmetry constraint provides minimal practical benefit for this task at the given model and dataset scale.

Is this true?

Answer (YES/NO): YES